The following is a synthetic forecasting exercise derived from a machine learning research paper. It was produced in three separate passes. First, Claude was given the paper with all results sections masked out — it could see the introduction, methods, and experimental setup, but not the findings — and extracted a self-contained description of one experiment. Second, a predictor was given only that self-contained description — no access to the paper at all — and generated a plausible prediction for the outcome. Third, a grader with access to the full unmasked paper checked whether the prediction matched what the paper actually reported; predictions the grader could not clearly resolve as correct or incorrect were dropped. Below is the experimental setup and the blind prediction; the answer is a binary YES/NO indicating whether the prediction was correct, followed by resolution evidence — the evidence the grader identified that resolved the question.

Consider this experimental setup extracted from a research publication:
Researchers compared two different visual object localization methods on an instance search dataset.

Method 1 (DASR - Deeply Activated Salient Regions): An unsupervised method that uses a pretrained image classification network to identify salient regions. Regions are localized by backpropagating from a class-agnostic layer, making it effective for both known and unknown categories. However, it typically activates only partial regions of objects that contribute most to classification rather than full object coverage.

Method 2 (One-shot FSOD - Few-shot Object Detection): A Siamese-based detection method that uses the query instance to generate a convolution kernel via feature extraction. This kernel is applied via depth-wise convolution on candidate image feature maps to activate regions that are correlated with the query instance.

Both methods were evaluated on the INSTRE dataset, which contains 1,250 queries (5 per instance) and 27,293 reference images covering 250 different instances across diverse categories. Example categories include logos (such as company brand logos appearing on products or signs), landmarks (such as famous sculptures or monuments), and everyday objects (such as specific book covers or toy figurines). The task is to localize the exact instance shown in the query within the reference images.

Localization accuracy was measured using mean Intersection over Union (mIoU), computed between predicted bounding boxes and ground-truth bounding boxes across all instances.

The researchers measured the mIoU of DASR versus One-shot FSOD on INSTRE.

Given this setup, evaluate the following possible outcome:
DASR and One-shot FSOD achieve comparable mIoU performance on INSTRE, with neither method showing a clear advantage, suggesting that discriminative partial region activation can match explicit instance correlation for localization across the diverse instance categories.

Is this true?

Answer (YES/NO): NO